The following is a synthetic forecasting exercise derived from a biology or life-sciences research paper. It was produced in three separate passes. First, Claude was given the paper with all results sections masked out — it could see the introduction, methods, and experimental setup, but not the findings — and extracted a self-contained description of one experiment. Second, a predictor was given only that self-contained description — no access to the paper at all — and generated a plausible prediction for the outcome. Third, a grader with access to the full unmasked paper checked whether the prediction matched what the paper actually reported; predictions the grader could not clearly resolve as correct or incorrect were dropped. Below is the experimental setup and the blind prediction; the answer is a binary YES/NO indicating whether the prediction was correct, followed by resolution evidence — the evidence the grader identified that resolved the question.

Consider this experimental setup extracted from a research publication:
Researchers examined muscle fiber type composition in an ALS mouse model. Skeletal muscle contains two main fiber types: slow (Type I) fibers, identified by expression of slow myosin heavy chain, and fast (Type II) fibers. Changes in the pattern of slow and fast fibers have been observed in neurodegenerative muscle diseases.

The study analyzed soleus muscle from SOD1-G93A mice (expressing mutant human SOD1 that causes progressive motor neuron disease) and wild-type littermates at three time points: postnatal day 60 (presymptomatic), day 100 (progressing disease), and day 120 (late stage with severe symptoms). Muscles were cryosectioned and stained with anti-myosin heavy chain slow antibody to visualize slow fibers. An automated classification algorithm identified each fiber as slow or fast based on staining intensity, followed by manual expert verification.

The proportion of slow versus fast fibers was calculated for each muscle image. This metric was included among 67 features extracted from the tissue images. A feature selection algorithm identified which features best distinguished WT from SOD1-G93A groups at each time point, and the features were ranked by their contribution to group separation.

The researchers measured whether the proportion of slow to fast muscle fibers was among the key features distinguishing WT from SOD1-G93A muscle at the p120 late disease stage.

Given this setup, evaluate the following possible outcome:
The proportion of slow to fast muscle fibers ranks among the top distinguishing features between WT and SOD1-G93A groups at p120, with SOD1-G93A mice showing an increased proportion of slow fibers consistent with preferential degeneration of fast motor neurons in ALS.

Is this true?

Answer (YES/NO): YES